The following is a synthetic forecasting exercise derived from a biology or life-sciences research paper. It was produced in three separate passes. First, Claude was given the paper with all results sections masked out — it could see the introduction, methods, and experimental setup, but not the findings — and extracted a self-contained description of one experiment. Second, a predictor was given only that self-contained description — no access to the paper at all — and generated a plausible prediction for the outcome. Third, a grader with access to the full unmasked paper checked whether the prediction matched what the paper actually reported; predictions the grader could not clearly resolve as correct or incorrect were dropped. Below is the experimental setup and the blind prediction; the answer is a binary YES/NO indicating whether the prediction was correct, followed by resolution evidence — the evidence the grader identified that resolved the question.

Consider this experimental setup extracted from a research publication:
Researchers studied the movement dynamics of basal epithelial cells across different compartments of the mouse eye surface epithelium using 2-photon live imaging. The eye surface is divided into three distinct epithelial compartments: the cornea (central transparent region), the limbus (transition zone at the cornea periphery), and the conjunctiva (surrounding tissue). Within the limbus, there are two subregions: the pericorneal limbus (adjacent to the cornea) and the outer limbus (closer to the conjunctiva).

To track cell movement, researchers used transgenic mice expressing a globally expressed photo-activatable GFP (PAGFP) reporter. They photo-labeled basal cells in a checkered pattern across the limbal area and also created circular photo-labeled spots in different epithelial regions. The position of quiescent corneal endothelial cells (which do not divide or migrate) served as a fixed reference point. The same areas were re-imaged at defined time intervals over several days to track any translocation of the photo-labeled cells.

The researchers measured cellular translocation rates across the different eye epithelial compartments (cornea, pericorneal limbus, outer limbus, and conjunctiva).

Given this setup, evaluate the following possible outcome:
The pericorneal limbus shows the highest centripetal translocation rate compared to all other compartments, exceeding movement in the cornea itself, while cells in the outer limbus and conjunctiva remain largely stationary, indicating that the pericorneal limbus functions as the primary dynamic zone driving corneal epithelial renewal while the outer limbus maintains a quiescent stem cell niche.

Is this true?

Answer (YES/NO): NO